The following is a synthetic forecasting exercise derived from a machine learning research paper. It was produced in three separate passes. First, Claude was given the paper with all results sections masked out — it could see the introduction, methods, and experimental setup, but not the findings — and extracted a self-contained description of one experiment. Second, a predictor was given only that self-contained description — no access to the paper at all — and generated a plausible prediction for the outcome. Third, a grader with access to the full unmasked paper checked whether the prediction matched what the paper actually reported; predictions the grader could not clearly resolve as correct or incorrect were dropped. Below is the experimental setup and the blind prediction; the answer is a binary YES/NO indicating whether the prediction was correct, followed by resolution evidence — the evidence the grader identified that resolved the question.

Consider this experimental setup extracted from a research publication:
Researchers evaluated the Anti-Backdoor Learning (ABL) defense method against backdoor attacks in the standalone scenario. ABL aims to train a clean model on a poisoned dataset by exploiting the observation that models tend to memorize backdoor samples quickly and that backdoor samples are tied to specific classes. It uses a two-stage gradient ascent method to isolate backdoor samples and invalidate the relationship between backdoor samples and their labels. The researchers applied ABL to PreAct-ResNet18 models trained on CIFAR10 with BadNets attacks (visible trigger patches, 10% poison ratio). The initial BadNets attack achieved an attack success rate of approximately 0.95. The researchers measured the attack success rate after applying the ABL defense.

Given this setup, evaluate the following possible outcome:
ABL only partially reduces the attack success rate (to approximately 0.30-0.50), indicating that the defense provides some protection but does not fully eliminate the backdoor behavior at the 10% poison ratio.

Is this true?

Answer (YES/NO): NO